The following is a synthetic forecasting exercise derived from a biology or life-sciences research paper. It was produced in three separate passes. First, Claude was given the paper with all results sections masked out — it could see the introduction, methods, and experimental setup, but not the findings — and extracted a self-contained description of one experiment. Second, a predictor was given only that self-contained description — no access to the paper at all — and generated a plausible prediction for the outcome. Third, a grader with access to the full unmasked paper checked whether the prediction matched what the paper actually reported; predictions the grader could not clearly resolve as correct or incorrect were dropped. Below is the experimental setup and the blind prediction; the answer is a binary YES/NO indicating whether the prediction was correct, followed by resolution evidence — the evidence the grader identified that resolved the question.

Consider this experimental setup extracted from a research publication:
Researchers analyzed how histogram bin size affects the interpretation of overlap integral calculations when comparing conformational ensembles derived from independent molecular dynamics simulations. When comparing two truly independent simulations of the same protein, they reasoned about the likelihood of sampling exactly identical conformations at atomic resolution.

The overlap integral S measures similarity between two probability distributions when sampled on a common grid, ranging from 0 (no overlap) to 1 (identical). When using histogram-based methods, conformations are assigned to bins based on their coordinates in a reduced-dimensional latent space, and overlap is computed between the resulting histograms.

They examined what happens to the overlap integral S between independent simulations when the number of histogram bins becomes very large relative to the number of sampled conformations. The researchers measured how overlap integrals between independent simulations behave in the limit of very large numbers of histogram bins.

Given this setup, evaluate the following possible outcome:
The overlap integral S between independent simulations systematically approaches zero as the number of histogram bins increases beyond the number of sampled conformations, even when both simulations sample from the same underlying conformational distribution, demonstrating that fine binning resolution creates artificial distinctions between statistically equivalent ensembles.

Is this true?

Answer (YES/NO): YES